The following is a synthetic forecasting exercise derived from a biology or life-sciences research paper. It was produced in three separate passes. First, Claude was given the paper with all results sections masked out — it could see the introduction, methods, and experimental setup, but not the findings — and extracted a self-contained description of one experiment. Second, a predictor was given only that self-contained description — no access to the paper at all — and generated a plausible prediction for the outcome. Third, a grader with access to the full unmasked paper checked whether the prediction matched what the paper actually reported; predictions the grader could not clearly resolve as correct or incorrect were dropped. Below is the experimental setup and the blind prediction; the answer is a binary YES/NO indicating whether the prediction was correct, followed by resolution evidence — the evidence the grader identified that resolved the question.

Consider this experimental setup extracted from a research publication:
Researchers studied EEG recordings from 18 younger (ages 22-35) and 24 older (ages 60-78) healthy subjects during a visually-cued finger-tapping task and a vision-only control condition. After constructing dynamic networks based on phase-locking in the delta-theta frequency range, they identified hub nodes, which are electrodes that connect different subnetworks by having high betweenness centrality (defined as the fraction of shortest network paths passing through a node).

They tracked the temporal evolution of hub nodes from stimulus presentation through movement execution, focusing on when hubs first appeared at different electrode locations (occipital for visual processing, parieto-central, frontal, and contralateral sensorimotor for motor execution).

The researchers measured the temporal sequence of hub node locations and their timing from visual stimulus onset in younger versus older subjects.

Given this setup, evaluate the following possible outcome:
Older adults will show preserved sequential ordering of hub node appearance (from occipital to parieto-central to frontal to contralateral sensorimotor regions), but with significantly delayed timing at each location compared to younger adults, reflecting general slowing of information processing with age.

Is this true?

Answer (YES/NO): NO